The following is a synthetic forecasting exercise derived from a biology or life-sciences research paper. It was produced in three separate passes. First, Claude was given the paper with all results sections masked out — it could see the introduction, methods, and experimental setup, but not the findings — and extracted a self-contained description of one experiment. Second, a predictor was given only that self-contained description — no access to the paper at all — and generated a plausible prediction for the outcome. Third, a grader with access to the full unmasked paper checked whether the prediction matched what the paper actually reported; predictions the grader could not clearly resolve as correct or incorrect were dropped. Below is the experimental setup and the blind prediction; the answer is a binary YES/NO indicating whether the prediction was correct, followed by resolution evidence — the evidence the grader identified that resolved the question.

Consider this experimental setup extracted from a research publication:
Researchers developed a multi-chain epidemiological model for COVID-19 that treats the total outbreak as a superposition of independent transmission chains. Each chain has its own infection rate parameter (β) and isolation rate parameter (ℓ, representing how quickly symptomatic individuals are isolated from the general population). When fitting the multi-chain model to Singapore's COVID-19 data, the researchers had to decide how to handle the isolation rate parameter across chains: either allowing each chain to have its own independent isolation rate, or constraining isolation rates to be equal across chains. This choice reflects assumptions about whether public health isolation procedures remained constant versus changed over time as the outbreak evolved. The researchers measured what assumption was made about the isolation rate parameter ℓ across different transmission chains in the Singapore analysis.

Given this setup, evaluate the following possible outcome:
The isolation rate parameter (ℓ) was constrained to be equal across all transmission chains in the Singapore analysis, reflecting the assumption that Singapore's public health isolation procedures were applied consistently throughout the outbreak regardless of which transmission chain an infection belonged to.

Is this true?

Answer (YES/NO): YES